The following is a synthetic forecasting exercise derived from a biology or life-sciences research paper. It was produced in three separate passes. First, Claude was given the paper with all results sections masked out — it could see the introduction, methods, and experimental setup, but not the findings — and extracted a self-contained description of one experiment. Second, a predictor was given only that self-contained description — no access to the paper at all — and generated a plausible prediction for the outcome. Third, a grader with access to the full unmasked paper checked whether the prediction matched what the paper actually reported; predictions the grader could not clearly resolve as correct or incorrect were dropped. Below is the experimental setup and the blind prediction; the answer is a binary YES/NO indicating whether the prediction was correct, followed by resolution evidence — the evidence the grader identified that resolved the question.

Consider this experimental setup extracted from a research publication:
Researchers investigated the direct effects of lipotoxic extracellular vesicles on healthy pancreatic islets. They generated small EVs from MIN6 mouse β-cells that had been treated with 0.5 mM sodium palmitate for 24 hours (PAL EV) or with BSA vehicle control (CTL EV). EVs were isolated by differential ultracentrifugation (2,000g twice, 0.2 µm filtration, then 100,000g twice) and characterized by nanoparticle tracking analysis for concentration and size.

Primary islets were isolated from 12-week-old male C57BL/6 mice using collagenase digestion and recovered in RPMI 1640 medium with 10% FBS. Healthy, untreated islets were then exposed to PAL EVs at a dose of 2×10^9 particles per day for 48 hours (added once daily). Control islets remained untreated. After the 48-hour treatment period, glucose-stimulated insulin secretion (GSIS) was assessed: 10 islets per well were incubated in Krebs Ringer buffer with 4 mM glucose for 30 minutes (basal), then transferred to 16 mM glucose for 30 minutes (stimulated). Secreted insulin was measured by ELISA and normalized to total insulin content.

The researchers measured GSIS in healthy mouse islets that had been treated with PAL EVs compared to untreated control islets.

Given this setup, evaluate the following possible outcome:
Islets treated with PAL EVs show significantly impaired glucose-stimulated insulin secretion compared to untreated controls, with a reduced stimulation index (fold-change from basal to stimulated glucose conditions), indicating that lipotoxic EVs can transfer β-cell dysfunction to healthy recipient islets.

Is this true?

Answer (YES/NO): YES